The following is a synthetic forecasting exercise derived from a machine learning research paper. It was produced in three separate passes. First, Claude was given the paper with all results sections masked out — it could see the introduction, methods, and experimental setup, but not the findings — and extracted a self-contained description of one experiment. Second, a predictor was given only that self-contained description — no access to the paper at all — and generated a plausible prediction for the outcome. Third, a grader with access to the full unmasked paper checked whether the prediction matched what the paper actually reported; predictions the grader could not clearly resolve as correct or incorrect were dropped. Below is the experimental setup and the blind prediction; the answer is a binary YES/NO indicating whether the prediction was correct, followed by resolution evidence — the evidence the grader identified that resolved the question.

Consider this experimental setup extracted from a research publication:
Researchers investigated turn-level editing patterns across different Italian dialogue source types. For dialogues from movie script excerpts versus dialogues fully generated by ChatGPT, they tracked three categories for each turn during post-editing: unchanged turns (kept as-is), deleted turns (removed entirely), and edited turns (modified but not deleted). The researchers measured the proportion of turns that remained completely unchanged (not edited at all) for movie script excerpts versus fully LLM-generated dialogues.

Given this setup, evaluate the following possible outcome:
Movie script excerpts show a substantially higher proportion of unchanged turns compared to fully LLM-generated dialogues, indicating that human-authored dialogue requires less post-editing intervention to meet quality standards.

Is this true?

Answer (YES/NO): NO